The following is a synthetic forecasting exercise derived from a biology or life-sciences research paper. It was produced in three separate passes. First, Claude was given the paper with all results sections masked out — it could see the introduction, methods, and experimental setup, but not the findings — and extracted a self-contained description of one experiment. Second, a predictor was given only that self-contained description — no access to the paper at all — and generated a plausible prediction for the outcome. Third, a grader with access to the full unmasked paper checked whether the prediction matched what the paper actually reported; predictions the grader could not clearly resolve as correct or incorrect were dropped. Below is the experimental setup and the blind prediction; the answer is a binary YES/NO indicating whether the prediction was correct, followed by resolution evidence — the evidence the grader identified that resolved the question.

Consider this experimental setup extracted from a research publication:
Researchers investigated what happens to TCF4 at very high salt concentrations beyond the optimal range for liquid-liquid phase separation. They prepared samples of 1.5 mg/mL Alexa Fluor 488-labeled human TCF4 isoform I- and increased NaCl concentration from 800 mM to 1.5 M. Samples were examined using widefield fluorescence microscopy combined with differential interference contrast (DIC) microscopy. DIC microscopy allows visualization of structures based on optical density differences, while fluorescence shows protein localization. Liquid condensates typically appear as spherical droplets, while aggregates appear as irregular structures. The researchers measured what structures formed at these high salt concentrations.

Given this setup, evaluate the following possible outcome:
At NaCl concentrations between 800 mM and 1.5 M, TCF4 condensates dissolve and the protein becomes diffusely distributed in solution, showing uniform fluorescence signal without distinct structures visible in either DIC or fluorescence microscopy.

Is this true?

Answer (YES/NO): NO